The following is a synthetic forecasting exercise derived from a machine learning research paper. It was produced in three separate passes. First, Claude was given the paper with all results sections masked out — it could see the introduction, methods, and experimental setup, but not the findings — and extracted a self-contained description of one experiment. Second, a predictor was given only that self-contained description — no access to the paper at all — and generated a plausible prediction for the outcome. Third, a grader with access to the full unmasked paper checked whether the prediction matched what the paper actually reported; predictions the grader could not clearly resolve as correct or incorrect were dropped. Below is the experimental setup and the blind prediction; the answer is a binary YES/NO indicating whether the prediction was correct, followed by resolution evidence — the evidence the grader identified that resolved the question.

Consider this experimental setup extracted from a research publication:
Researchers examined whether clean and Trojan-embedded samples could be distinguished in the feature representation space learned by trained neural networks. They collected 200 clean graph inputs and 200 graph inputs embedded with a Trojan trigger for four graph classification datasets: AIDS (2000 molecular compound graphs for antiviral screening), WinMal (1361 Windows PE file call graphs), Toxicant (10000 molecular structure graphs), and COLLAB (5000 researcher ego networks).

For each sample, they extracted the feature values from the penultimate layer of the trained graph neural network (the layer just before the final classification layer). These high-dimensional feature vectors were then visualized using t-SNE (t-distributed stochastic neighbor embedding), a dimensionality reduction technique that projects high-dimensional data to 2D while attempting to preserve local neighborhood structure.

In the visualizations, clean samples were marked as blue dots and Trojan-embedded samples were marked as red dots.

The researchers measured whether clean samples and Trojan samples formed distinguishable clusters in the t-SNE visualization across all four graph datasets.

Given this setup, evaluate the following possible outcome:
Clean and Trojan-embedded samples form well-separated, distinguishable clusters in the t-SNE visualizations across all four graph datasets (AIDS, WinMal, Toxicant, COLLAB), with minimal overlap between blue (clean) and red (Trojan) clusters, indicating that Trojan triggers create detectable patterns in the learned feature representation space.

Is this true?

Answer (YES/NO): YES